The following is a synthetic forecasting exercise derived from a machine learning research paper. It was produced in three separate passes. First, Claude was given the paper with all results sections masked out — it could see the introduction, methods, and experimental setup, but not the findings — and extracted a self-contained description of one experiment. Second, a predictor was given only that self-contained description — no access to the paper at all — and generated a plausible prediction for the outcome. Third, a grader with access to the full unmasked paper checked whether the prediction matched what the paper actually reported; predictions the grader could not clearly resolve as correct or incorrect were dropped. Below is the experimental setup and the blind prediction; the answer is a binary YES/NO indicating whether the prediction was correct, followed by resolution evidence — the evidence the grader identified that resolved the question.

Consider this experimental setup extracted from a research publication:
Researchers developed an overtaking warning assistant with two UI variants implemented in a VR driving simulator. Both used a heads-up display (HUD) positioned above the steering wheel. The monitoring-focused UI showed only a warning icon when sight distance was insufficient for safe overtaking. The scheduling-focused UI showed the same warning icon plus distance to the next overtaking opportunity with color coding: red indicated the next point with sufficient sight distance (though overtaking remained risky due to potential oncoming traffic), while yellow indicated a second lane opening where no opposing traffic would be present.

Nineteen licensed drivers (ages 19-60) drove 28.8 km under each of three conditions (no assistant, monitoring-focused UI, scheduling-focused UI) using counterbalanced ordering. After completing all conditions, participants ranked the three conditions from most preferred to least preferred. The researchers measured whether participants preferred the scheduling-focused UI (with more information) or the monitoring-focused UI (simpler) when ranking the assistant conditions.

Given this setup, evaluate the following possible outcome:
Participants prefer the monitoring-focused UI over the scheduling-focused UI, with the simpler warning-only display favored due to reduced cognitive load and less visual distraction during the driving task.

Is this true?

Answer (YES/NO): NO